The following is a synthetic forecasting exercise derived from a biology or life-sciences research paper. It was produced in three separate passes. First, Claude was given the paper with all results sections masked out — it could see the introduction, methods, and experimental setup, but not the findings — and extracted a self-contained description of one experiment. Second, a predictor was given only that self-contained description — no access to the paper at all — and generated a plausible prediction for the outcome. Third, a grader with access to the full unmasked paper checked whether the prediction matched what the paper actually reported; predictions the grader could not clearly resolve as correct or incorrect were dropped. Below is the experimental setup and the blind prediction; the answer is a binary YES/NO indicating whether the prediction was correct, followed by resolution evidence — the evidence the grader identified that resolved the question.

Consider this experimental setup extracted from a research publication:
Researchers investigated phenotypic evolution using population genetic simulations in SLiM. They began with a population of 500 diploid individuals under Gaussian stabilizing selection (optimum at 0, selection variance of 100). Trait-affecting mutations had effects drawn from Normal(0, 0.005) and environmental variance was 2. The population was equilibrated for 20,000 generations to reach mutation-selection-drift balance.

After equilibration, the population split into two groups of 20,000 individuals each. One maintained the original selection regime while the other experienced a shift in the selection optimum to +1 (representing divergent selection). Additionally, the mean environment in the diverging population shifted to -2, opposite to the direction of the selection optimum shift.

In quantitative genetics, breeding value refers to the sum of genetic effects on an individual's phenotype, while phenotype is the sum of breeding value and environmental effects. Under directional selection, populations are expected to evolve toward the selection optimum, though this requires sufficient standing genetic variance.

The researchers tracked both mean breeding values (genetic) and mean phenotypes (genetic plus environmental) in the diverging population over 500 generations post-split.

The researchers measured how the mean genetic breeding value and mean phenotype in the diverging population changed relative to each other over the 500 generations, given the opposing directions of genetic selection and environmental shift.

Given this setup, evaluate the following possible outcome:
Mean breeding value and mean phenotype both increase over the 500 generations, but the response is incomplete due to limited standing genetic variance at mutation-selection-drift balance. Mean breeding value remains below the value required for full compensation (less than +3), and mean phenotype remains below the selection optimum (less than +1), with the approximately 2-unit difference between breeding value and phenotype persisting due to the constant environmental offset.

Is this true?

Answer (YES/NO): NO